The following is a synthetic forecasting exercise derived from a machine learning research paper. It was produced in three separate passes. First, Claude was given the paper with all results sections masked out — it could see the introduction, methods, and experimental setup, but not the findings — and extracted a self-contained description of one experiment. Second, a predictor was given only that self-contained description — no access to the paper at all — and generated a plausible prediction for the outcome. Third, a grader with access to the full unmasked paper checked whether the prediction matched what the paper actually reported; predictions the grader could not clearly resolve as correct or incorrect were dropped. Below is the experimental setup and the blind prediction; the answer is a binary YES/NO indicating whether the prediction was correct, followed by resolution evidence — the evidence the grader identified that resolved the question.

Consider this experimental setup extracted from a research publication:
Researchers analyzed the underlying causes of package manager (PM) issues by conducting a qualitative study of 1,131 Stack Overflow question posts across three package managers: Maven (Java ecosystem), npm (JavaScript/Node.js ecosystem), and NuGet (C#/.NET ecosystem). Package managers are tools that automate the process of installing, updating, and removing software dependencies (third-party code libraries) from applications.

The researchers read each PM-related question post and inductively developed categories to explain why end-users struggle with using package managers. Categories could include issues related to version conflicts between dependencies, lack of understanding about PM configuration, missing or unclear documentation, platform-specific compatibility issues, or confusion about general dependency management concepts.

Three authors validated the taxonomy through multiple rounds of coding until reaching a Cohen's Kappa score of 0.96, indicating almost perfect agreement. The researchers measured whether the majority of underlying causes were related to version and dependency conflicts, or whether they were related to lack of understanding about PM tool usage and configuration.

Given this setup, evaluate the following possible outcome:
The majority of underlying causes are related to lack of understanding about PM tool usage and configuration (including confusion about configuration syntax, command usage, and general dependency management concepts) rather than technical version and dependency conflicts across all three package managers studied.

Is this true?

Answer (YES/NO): YES